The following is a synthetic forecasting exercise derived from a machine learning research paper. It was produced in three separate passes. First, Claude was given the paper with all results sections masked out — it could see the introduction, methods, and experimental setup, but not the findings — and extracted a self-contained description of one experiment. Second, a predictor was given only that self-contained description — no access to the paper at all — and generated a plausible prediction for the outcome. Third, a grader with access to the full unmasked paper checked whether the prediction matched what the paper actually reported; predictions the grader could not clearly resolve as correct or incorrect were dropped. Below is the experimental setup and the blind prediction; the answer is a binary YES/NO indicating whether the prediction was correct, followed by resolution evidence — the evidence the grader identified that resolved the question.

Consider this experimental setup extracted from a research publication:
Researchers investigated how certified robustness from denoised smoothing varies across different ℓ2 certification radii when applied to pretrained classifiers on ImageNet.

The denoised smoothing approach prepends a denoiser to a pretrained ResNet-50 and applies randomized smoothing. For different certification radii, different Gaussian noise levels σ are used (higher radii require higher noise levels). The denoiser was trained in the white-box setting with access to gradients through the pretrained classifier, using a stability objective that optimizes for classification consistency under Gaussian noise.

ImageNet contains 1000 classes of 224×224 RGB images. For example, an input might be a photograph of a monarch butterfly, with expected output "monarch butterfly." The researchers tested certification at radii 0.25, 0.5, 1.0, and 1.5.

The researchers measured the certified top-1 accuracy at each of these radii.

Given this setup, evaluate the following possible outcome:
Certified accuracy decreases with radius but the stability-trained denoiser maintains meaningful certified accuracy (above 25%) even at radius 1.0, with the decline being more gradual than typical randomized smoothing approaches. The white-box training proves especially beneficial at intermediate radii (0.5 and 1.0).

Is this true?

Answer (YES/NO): NO